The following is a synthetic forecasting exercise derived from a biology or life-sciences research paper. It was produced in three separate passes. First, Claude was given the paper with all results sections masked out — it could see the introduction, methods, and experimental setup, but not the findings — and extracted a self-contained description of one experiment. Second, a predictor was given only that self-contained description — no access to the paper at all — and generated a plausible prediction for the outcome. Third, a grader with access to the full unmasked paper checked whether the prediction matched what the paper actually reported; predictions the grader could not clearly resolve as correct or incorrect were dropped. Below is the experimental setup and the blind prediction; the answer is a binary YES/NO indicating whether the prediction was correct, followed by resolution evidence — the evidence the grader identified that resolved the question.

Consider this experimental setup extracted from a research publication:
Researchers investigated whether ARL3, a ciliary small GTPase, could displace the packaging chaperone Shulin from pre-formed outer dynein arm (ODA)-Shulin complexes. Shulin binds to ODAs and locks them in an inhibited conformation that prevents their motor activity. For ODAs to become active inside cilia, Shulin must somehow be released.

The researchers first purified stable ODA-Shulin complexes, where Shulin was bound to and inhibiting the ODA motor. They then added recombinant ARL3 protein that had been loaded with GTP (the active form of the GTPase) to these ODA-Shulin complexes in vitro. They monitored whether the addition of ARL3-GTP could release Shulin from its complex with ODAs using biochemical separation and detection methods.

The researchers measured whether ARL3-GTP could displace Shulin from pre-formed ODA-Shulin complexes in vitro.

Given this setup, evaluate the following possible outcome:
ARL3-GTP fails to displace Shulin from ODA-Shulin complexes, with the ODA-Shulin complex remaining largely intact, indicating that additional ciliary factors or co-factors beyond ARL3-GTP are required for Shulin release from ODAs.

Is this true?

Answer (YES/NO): NO